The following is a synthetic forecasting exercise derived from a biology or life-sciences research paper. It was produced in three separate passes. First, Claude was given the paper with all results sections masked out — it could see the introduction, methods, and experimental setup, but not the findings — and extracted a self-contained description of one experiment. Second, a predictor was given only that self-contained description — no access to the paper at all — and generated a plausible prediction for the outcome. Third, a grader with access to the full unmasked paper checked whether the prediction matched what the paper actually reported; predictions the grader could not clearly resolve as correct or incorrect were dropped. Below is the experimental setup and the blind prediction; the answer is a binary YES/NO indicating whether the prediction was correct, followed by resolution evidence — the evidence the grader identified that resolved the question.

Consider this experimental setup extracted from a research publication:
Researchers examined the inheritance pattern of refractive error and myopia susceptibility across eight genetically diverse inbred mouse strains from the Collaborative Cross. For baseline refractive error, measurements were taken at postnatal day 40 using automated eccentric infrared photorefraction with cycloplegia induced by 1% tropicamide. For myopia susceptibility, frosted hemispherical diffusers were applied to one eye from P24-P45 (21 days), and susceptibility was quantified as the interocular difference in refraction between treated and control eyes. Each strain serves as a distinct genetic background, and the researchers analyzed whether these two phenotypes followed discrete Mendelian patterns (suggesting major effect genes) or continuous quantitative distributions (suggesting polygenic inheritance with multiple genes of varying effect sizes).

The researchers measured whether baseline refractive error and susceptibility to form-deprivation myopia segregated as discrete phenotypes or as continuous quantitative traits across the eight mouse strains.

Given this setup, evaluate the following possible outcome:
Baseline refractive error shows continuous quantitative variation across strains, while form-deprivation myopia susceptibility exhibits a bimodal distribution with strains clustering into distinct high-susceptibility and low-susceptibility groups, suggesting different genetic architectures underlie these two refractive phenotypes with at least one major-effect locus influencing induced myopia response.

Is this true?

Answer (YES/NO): NO